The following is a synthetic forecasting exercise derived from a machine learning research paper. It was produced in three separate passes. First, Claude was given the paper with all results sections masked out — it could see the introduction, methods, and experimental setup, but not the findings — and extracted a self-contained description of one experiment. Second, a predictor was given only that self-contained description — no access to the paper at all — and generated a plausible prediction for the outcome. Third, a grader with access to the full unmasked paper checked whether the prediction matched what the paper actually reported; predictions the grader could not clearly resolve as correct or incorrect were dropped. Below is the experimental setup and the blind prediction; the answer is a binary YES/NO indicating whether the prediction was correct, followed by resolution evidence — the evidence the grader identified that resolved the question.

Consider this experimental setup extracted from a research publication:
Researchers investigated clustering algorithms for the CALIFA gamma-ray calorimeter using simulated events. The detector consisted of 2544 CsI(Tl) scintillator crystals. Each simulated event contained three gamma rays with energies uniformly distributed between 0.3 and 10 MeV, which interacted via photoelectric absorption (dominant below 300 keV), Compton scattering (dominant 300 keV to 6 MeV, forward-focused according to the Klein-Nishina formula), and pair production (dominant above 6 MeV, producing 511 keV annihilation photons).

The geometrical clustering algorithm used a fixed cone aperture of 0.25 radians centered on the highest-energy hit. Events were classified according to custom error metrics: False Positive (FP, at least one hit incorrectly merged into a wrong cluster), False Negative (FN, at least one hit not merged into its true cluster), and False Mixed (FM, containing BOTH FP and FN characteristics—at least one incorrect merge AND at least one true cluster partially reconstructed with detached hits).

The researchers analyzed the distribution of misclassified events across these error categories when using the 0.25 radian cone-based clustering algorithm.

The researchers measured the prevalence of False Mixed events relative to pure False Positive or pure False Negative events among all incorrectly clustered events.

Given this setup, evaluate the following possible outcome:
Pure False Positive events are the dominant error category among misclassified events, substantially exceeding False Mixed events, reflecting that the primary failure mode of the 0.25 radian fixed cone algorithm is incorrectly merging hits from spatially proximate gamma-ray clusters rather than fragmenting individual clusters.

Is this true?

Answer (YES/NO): NO